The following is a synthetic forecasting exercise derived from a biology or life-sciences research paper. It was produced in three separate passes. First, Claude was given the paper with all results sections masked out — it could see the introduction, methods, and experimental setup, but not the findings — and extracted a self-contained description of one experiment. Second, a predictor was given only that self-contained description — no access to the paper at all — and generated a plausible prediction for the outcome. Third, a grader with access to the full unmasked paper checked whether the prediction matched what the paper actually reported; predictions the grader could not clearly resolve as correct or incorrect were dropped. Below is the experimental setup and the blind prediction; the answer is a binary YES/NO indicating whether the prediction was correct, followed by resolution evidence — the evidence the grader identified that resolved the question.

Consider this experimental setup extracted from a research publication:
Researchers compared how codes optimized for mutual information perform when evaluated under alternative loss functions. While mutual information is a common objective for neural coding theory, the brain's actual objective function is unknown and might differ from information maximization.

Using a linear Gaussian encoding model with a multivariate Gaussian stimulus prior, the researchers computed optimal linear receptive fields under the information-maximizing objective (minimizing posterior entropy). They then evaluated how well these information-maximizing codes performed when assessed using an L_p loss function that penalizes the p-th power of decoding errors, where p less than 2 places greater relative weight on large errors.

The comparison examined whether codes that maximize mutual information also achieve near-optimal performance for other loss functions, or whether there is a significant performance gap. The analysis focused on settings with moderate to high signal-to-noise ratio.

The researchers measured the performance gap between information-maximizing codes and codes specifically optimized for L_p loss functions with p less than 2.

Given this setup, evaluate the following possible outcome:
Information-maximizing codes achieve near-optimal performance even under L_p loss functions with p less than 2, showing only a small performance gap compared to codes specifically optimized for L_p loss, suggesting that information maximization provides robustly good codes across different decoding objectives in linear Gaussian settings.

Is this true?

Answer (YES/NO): NO